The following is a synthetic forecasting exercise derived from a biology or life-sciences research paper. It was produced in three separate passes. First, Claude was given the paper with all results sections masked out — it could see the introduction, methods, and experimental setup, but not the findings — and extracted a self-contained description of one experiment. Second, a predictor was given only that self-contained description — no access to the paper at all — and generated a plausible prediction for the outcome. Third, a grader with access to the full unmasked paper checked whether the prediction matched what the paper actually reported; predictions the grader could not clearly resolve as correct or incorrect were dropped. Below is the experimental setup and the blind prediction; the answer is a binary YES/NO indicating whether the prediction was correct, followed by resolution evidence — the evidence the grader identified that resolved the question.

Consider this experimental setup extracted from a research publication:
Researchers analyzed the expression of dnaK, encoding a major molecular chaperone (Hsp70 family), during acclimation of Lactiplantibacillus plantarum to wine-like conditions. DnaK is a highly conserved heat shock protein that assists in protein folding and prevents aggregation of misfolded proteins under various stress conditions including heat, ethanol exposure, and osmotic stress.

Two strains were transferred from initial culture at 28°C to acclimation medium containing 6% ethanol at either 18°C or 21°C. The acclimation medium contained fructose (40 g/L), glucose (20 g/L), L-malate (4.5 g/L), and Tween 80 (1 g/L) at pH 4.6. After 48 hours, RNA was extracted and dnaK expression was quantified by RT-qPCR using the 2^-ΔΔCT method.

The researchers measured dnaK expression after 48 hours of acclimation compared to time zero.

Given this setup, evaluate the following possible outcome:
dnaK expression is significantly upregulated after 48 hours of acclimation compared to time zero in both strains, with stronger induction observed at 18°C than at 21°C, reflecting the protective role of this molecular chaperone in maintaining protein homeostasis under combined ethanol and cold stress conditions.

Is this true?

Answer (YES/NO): NO